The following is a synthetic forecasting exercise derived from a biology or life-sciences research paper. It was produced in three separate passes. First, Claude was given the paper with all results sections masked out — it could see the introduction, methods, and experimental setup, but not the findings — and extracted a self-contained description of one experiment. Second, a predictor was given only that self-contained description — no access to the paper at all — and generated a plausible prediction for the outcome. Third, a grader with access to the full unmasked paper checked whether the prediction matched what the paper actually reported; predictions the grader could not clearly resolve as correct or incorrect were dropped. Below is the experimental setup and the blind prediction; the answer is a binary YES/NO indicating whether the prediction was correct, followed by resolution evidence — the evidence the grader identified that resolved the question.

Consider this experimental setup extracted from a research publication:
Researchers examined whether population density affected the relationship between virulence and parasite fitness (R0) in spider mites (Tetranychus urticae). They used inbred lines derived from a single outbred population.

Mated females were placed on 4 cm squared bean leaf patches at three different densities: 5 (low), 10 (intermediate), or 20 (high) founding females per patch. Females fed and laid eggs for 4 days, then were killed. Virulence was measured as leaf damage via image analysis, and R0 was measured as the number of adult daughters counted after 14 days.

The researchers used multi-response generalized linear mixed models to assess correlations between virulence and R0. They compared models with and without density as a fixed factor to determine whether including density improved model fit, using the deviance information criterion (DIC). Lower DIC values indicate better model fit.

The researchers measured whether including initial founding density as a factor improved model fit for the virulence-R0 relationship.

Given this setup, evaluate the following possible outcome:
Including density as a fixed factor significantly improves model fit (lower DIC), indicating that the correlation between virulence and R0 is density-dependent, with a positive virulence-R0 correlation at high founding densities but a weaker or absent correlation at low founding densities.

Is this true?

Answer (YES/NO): NO